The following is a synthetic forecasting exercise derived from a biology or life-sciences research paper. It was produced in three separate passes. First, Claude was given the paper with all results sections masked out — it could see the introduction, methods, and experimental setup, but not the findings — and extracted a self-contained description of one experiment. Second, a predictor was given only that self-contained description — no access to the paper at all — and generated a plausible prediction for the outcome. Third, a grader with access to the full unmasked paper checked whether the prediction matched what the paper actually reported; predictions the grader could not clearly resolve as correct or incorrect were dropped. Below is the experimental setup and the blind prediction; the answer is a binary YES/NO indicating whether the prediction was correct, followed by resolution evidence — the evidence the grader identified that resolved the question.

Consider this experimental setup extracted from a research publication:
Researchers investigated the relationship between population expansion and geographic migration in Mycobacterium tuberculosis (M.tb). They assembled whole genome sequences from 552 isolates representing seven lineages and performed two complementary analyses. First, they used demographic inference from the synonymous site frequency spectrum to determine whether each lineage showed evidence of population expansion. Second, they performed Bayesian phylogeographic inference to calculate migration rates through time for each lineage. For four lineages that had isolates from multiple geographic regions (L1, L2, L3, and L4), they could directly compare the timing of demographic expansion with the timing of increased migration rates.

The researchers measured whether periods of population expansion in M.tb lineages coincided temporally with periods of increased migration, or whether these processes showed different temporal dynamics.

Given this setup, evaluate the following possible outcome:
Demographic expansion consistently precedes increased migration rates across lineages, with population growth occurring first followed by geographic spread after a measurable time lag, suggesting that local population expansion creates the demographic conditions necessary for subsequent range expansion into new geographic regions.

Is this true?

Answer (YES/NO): NO